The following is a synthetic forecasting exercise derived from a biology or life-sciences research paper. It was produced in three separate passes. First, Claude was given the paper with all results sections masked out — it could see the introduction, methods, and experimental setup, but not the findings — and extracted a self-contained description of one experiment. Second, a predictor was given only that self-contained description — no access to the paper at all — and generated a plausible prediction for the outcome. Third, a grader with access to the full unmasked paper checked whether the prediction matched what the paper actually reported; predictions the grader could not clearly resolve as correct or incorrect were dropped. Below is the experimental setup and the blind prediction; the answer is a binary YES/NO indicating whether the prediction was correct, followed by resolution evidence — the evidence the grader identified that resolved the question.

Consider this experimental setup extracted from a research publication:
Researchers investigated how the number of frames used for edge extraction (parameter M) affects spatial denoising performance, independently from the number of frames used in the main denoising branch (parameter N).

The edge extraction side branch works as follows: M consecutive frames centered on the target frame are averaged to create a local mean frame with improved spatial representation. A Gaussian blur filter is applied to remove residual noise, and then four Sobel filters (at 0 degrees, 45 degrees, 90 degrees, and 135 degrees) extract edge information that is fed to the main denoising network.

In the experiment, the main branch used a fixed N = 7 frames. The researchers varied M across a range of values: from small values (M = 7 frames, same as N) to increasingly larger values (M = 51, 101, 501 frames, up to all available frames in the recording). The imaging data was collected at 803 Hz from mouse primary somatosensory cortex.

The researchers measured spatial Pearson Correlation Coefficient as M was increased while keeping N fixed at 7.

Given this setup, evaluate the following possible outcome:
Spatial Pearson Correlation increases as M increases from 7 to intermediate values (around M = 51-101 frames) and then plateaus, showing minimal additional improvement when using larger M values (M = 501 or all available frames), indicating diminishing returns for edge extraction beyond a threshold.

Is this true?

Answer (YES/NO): NO